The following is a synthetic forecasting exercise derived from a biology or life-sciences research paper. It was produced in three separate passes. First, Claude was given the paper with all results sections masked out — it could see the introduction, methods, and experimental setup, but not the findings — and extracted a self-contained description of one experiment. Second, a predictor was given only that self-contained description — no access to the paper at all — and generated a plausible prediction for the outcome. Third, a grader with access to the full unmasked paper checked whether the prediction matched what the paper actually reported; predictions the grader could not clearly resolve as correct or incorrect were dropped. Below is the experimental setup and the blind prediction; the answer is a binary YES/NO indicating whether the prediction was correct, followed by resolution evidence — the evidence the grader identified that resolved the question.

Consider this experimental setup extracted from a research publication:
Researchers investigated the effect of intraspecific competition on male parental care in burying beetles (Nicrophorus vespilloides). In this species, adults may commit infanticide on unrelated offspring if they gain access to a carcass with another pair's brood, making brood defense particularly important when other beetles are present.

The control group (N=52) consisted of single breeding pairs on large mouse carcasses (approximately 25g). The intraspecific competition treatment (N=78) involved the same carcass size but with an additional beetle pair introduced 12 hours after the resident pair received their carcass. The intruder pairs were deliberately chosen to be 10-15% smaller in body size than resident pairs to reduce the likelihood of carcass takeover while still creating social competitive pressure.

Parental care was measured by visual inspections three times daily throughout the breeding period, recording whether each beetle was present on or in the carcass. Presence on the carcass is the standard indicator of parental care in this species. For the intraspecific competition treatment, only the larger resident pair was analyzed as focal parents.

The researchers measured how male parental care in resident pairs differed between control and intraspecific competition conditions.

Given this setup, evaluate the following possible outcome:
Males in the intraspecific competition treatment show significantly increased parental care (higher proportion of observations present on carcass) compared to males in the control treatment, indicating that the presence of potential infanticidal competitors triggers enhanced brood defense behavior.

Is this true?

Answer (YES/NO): YES